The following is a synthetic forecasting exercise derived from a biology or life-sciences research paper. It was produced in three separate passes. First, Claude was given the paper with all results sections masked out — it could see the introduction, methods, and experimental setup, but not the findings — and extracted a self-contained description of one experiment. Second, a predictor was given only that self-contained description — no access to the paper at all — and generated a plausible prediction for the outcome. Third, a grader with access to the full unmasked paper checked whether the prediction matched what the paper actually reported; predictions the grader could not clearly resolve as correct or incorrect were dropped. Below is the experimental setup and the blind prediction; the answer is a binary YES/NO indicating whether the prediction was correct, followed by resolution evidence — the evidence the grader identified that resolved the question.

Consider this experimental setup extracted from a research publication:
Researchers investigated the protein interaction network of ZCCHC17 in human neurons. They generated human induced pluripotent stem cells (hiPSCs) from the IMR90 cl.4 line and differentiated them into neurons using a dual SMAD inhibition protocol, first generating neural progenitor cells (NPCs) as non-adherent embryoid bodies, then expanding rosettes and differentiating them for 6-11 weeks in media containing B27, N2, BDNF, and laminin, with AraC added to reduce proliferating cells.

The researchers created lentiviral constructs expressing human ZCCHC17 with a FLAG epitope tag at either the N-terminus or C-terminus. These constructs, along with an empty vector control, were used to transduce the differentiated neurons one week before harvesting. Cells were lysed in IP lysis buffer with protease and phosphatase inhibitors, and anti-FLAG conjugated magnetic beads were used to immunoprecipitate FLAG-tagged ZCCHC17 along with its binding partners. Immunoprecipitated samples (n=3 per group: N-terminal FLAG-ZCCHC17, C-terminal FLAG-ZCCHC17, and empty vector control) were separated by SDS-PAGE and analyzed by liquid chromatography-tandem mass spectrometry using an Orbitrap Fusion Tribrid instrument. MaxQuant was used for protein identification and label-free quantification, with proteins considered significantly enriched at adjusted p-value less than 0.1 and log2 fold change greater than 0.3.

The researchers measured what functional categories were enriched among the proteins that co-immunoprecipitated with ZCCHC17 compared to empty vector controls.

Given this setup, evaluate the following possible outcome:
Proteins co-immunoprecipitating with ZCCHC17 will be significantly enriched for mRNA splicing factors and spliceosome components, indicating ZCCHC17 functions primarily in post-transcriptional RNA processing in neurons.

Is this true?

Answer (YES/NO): YES